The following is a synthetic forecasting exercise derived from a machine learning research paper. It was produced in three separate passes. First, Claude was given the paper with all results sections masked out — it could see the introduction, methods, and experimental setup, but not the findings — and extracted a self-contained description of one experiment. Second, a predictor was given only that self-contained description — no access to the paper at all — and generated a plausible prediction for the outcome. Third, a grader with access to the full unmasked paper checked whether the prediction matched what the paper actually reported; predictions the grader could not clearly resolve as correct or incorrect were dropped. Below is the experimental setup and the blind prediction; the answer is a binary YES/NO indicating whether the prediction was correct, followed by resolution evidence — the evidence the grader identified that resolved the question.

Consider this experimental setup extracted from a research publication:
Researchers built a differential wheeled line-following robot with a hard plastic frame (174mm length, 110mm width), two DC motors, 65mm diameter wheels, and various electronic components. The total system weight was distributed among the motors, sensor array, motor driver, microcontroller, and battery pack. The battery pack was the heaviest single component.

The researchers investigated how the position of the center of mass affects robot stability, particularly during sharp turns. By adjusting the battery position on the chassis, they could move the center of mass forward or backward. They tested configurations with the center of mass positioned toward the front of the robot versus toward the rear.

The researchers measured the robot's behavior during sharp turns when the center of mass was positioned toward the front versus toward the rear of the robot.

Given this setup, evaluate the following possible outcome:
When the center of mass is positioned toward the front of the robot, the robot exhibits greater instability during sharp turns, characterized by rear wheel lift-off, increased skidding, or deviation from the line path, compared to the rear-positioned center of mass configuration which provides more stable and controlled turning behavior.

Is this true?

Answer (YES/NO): NO